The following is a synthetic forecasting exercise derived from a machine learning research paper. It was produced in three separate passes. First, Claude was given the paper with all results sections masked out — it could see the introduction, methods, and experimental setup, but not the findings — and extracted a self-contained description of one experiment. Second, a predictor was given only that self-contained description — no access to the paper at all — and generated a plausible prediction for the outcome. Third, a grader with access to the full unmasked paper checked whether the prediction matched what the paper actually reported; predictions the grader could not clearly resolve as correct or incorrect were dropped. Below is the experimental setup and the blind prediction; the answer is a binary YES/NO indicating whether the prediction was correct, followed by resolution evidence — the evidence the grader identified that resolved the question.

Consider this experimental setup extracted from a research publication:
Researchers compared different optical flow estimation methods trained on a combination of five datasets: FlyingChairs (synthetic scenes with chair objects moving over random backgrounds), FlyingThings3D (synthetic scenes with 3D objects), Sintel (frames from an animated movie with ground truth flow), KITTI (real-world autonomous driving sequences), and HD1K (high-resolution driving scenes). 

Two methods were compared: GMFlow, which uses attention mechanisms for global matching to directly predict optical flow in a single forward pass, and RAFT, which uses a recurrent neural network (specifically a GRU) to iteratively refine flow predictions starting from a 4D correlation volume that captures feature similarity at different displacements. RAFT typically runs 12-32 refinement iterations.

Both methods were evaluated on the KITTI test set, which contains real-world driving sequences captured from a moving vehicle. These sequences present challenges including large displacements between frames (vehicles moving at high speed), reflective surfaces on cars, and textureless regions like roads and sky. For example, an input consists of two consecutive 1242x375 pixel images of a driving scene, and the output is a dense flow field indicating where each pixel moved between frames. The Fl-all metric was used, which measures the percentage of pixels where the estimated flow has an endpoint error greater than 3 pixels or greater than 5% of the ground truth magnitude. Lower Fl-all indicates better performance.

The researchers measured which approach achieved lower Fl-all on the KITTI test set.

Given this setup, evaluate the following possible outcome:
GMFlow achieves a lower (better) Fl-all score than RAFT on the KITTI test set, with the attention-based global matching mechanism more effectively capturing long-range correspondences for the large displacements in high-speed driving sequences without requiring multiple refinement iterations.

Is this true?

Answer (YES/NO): NO